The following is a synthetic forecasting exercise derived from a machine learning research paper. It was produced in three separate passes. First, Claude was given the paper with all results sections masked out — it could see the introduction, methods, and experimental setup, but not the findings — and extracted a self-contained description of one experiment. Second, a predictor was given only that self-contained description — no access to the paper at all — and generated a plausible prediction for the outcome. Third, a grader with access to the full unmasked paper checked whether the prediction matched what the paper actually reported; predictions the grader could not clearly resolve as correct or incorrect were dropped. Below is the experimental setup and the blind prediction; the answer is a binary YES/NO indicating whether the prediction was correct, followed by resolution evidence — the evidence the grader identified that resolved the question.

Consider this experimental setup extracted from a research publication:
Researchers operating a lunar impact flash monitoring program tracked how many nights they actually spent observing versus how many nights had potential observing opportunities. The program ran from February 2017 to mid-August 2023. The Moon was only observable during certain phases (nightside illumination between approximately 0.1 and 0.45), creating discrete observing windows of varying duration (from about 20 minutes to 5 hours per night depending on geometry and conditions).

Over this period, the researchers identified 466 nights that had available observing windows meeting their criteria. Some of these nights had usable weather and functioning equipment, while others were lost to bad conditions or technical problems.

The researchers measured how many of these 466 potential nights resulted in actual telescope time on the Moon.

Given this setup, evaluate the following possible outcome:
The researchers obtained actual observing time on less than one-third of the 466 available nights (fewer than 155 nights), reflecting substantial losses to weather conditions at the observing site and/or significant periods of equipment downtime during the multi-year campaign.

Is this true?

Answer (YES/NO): NO